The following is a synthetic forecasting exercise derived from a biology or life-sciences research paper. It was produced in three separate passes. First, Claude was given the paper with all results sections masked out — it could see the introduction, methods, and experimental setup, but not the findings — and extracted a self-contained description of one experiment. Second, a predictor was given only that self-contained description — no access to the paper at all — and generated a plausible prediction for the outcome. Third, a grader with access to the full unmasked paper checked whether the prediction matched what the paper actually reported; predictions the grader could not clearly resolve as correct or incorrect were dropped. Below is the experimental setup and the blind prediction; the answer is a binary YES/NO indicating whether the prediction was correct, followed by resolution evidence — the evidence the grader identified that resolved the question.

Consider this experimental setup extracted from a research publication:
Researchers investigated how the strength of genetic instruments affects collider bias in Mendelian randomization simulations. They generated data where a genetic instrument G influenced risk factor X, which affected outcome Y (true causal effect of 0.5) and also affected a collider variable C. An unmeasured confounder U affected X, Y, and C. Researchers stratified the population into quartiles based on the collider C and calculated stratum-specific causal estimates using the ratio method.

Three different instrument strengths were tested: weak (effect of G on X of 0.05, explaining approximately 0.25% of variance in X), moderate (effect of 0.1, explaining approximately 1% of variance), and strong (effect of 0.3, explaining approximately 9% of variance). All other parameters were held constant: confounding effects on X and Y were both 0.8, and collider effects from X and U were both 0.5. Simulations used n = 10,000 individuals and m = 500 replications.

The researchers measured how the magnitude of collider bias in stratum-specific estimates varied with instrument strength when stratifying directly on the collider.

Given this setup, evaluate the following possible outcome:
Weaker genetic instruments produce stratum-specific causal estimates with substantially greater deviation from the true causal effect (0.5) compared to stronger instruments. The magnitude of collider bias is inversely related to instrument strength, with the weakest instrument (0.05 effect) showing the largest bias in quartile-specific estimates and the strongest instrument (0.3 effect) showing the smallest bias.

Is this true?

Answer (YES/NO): NO